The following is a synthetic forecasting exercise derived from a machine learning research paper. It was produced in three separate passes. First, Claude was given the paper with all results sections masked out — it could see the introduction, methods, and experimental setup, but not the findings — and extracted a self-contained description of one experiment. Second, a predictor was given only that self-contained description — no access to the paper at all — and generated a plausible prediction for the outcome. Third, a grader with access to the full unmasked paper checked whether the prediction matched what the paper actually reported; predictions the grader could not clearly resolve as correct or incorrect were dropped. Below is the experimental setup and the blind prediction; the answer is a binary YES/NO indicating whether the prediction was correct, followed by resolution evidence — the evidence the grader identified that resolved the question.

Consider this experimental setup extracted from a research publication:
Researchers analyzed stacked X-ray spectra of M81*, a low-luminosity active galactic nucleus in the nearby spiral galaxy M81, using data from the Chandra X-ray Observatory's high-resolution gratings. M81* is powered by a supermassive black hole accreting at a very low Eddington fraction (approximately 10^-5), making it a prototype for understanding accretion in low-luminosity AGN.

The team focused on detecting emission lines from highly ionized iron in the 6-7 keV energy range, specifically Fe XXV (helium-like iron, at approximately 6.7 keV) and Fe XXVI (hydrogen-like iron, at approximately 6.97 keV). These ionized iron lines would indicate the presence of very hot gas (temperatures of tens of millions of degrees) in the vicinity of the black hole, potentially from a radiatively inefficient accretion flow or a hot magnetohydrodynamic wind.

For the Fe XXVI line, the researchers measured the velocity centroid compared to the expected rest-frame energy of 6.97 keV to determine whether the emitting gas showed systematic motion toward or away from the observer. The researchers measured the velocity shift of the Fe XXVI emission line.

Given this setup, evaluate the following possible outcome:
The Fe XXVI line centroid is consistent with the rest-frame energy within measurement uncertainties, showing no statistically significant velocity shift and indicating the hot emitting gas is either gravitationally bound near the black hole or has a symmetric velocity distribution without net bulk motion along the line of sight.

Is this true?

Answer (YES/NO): NO